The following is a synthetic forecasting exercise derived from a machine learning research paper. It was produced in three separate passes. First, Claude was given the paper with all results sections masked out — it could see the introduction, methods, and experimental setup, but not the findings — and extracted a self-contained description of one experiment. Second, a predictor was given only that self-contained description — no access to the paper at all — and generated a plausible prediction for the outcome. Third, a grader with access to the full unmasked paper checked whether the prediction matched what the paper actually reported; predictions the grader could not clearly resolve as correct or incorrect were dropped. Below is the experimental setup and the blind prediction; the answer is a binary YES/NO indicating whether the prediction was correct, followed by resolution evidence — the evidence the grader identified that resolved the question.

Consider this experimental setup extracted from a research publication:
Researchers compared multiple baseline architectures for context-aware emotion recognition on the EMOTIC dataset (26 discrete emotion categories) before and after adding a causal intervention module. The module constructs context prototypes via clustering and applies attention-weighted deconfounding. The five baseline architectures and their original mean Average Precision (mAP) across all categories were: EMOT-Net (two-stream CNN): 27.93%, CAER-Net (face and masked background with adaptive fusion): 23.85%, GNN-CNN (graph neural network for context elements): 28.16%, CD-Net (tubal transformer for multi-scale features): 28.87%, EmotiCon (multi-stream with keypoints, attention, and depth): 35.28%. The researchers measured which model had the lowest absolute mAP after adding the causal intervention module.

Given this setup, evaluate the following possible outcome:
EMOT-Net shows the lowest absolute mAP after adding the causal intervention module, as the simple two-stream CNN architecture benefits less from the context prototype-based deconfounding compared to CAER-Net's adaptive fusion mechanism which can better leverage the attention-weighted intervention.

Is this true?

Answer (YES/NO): NO